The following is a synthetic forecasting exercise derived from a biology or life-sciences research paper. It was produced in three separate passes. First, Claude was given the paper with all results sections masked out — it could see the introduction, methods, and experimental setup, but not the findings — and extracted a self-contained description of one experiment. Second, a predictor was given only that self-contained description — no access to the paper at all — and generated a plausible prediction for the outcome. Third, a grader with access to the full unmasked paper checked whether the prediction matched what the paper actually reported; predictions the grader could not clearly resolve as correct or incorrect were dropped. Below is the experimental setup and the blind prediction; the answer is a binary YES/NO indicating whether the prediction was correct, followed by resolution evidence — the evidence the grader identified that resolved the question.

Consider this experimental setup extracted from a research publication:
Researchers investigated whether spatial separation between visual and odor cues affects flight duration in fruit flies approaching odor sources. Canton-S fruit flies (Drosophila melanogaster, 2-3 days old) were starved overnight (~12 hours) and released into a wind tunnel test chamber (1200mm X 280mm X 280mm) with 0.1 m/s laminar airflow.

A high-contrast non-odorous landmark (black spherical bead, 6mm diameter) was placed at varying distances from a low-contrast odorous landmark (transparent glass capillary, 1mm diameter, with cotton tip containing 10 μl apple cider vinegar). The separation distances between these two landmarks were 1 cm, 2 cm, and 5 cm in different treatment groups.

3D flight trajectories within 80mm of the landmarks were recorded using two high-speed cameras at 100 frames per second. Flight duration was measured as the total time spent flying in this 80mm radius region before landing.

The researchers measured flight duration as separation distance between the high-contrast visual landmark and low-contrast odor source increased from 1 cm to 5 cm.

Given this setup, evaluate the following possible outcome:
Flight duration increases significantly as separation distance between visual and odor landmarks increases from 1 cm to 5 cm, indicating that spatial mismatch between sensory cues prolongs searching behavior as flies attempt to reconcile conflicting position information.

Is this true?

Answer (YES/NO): NO